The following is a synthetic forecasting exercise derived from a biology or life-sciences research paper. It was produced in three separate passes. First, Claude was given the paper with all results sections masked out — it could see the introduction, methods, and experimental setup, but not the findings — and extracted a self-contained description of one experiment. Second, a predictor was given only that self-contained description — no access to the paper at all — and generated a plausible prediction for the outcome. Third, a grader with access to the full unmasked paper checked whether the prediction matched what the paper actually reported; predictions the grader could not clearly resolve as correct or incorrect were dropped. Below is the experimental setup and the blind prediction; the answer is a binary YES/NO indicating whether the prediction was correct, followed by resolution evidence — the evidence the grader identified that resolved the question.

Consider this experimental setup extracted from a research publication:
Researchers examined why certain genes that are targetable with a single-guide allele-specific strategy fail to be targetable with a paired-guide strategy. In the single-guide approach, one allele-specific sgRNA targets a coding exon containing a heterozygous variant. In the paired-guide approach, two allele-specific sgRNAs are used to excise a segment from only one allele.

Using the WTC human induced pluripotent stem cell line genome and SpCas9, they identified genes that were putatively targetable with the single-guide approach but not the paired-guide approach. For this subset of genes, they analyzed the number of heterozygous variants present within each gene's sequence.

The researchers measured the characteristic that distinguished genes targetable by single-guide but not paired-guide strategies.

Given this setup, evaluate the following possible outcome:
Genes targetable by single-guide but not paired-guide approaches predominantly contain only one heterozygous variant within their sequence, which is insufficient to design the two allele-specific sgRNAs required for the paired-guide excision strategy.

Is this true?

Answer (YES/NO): YES